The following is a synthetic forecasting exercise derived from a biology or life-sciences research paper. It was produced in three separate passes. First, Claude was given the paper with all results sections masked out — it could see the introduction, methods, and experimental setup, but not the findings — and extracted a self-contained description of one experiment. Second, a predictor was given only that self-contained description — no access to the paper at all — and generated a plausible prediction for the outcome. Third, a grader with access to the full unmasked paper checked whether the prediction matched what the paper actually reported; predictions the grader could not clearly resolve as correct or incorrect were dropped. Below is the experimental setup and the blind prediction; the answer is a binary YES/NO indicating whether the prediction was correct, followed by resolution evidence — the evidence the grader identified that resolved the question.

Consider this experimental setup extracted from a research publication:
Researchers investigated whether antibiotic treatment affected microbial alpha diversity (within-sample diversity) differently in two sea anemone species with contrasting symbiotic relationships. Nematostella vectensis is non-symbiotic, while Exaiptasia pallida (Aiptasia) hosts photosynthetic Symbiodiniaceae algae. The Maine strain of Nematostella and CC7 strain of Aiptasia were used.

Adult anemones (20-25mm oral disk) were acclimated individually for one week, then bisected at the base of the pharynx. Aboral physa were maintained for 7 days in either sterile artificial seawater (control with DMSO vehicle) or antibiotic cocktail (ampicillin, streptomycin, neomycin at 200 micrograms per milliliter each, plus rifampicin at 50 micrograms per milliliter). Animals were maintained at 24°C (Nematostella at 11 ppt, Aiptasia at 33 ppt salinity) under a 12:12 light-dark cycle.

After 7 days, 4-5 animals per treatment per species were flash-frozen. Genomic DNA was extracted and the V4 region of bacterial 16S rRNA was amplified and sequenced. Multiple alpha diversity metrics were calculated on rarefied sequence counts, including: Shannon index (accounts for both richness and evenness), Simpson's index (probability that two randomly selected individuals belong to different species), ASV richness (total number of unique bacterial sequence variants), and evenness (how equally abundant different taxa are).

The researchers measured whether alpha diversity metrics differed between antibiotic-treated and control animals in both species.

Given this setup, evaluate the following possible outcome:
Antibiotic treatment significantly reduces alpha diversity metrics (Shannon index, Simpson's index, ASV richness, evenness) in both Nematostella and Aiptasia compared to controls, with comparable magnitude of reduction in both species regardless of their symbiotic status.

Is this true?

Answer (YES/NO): NO